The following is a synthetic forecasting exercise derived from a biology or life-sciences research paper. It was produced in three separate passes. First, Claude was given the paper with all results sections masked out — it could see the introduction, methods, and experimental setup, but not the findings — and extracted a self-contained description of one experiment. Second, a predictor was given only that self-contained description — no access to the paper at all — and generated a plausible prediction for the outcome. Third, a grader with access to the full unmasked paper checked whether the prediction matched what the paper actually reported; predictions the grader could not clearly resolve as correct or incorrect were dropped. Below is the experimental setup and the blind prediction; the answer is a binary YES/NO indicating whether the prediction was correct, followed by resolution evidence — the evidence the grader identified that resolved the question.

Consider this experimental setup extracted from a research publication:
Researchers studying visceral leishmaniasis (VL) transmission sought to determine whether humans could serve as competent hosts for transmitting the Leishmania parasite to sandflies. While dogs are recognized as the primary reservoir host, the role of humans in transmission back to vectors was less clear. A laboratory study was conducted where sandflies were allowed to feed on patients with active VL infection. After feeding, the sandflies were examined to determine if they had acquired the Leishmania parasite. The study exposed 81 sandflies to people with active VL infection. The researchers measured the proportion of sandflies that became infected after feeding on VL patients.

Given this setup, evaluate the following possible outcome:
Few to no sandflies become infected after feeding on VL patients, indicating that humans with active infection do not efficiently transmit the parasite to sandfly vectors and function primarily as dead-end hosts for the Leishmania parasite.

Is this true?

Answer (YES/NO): NO